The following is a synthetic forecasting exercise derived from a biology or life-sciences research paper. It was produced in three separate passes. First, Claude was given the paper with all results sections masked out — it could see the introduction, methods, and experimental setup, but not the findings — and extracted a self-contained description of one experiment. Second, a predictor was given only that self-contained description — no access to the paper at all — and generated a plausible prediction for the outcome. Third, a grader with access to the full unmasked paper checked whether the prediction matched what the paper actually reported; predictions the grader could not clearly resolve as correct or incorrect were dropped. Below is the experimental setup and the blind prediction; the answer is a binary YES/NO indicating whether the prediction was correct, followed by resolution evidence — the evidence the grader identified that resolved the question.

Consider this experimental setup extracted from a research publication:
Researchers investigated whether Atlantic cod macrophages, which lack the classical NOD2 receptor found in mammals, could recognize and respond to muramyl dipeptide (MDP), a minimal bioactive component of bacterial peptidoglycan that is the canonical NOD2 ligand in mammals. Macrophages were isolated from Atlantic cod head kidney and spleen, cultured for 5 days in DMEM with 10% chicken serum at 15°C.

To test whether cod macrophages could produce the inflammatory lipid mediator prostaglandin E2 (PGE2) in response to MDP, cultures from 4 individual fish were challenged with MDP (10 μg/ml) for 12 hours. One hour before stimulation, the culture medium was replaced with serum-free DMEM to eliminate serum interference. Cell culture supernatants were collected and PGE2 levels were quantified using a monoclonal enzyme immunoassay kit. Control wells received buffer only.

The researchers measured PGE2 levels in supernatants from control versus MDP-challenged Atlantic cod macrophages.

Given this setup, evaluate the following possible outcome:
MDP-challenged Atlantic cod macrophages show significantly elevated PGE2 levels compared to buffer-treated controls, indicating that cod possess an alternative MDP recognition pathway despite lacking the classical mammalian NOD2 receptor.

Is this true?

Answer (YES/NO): YES